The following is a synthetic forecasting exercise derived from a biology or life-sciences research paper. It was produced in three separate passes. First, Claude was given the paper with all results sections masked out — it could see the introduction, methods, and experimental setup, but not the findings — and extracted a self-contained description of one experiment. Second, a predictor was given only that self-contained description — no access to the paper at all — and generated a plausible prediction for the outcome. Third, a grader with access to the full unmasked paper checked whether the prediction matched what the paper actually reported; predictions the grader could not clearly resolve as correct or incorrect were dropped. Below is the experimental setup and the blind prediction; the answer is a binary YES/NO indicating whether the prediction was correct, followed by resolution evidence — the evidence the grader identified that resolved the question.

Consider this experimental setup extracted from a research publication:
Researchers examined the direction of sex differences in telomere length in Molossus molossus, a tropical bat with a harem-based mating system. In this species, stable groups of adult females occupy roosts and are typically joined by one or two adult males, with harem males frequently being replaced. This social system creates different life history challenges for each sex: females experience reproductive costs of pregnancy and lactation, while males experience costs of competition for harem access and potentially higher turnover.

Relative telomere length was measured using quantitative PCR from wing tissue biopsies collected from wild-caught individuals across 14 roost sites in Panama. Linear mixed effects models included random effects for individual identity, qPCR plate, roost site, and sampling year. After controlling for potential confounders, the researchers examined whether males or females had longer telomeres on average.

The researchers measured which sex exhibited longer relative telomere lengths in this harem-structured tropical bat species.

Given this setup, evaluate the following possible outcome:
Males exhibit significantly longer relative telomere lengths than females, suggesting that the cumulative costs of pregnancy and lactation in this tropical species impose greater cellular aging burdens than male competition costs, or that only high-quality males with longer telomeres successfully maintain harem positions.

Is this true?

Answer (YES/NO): YES